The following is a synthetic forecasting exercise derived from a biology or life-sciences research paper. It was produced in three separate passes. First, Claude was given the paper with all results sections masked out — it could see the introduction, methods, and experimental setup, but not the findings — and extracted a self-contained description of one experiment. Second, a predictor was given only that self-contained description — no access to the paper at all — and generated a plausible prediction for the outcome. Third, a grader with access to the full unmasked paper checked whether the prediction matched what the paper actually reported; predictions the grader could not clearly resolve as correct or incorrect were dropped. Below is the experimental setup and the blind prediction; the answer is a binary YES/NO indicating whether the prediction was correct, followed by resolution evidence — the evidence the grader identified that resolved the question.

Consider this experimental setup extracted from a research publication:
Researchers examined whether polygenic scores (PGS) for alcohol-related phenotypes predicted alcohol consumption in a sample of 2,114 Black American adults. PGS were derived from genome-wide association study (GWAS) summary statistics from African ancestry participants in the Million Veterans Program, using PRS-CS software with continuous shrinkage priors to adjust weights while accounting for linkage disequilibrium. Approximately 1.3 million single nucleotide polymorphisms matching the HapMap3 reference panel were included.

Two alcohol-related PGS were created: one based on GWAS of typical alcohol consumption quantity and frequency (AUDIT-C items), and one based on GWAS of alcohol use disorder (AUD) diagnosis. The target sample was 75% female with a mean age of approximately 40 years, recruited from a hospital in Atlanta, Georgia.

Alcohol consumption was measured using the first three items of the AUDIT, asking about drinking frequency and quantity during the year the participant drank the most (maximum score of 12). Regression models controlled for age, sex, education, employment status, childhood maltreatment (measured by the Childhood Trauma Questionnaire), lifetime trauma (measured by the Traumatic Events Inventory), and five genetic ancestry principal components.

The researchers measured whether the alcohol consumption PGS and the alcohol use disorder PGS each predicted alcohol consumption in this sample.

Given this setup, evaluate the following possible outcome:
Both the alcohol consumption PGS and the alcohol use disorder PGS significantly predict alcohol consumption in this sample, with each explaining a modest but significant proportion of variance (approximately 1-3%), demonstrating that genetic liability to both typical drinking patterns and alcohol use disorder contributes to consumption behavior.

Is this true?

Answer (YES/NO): NO